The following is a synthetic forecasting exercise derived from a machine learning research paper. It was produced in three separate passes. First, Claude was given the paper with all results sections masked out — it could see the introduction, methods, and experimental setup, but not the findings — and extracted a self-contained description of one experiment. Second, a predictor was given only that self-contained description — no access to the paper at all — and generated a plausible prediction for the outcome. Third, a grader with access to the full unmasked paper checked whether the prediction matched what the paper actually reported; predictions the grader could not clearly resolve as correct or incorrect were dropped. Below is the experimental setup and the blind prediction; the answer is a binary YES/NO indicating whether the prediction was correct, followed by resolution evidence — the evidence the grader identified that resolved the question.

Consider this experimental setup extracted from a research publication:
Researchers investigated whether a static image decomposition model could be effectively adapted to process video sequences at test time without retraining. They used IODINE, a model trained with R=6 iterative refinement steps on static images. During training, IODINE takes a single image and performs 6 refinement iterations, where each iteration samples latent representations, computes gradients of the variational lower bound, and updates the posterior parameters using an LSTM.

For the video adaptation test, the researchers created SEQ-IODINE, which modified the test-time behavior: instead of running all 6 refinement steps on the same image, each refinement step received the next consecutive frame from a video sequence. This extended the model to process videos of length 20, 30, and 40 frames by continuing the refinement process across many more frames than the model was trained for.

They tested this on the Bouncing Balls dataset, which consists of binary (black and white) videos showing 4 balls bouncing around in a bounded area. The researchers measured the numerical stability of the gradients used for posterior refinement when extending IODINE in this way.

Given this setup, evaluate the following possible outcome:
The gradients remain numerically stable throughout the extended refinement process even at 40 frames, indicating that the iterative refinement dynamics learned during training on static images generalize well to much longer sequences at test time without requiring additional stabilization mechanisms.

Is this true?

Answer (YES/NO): NO